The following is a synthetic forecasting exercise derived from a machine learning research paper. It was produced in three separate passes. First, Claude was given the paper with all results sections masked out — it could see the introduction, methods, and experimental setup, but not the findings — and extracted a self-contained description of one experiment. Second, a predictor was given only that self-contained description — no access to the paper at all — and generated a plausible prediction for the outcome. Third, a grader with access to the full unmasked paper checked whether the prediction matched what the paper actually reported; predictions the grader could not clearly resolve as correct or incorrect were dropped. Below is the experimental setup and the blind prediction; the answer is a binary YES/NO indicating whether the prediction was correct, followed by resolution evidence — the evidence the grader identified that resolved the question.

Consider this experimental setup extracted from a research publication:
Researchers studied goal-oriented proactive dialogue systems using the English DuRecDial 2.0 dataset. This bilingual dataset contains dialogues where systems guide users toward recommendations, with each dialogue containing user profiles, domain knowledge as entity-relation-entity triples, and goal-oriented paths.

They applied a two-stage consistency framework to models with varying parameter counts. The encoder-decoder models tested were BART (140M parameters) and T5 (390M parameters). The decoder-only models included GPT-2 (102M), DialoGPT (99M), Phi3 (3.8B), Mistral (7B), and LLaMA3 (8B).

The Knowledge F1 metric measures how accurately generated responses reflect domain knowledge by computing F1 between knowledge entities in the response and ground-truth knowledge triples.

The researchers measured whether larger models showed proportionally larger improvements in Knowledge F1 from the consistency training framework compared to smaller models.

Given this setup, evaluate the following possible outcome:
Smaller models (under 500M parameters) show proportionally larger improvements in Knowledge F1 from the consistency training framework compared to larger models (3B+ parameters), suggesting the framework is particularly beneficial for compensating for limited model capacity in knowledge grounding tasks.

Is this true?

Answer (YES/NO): NO